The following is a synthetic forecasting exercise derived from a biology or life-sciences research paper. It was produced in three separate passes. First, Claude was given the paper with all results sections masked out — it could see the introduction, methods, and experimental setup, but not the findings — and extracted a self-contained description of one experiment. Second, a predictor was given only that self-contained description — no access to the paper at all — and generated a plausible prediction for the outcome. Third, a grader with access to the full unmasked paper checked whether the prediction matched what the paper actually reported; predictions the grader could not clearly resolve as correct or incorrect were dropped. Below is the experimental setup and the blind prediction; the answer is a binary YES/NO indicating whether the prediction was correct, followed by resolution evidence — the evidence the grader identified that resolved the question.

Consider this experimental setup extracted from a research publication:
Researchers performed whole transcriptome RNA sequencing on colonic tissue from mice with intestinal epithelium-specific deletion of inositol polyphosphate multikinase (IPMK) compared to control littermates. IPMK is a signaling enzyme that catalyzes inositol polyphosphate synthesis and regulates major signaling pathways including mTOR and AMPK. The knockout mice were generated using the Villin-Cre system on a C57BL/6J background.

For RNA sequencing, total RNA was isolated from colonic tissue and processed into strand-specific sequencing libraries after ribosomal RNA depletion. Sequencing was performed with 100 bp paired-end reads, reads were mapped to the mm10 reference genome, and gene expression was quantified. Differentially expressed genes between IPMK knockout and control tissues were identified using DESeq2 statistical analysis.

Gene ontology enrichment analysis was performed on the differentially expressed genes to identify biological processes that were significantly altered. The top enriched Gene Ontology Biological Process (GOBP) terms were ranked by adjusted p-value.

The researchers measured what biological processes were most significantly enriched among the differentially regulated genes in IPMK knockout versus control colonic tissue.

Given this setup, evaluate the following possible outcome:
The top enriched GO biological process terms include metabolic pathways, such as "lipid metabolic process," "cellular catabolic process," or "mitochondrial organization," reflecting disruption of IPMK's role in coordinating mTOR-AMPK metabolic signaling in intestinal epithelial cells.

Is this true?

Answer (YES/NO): NO